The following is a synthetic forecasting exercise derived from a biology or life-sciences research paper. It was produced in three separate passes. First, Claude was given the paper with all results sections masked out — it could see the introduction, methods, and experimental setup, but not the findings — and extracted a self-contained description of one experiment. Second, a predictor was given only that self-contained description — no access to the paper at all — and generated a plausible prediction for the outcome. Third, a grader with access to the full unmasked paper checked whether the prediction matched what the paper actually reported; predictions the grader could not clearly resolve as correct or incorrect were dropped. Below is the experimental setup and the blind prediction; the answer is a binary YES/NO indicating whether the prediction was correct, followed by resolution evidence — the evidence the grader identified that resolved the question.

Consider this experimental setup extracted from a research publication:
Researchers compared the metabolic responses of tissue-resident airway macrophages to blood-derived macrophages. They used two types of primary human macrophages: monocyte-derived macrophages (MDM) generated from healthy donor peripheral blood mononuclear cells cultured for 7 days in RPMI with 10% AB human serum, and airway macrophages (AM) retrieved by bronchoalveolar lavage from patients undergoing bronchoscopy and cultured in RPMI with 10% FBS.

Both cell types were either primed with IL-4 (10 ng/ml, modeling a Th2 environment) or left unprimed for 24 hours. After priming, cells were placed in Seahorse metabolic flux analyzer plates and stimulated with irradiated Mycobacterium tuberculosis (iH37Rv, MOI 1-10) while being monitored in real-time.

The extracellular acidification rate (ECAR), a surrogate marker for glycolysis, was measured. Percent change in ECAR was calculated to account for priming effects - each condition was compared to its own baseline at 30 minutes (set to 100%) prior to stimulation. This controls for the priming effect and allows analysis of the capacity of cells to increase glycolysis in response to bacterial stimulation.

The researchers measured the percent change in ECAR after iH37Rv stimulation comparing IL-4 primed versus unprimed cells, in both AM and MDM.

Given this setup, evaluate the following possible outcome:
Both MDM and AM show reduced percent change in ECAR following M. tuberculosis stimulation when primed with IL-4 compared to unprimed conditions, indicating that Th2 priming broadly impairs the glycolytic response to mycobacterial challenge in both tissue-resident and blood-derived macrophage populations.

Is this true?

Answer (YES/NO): NO